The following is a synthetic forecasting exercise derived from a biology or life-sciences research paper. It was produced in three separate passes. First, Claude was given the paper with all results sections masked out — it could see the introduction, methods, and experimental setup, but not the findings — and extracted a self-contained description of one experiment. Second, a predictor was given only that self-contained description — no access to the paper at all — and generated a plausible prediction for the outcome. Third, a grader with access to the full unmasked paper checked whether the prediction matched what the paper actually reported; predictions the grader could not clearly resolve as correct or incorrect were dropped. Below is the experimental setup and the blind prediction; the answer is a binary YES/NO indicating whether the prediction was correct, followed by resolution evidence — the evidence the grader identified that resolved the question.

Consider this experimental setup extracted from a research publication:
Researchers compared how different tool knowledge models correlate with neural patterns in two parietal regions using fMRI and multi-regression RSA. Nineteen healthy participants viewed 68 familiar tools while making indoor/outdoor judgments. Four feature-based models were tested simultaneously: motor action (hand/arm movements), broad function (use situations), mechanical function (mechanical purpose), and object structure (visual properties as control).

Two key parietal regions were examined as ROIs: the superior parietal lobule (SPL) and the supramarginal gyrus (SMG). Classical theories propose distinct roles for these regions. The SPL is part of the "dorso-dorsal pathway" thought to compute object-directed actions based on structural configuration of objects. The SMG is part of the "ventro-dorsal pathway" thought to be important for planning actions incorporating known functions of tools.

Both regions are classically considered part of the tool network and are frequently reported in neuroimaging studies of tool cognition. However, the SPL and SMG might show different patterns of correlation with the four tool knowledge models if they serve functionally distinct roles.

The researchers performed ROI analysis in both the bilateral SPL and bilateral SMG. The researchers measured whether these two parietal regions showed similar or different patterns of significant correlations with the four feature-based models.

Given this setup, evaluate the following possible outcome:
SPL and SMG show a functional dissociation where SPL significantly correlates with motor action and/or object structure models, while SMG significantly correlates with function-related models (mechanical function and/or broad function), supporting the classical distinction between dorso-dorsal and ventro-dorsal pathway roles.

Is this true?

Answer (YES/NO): NO